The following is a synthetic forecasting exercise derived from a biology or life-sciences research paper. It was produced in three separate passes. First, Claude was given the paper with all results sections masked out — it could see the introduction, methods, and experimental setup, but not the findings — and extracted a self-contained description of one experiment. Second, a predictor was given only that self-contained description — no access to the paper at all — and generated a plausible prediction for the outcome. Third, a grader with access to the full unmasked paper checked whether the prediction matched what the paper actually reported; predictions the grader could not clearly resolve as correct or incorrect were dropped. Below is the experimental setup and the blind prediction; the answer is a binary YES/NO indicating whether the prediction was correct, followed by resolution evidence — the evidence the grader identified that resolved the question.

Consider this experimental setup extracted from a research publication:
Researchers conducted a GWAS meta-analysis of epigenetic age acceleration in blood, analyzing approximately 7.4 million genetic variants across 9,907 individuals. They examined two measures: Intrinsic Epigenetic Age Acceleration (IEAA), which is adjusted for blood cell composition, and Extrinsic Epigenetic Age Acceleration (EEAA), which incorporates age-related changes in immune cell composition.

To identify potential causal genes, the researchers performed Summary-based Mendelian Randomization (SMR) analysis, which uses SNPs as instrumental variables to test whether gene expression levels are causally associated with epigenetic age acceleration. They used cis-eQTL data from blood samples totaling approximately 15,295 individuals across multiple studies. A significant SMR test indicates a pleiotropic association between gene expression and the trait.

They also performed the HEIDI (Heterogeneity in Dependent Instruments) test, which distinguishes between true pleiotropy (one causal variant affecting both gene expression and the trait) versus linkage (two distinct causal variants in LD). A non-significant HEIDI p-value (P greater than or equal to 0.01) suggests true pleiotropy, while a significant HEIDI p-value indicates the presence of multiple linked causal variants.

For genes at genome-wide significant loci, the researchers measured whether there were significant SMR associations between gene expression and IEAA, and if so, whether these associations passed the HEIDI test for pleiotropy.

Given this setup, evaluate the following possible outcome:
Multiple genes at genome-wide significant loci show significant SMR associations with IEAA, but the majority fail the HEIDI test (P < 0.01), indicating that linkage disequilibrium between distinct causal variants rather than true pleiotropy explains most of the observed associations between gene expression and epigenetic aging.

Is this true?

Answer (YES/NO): NO